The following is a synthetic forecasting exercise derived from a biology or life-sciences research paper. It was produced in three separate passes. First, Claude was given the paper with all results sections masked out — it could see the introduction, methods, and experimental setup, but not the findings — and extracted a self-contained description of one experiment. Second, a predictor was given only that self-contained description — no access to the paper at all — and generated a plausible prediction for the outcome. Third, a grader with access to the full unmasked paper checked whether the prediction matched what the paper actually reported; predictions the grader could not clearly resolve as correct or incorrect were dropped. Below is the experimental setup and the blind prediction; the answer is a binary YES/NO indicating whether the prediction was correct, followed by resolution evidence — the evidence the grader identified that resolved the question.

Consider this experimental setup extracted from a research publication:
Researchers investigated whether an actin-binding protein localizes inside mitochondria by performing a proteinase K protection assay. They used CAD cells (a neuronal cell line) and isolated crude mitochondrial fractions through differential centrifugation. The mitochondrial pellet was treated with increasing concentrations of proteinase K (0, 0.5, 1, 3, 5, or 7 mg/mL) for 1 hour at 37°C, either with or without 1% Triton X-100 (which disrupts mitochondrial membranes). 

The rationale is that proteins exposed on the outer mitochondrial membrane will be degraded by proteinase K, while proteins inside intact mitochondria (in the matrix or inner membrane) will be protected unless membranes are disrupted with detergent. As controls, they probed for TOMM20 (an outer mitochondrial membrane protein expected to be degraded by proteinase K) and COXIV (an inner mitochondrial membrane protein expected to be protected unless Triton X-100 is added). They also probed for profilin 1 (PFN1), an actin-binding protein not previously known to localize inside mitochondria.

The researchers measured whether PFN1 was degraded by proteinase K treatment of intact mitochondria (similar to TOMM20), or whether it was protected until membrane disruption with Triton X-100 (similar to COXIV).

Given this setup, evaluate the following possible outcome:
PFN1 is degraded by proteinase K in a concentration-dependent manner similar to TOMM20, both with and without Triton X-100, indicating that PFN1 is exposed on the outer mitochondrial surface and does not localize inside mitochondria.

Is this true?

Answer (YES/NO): NO